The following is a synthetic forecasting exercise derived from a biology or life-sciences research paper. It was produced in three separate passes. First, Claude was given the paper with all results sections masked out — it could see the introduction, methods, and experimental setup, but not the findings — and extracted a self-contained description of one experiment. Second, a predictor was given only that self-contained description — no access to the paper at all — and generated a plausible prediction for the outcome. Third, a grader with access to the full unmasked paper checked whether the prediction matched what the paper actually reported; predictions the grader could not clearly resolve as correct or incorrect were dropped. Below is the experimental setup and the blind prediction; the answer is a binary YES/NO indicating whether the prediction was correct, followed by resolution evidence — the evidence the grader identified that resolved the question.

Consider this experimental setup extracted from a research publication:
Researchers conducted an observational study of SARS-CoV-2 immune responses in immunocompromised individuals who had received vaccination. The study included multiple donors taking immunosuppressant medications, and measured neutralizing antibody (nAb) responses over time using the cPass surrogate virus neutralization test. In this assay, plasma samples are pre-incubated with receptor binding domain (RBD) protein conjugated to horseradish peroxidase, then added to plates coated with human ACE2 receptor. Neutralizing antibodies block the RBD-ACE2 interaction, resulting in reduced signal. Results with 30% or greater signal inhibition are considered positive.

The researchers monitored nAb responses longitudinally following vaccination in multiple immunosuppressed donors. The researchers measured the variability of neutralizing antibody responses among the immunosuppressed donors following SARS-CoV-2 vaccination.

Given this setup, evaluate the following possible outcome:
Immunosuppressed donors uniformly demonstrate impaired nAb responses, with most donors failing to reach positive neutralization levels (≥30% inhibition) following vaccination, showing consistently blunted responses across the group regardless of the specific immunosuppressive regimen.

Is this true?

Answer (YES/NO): NO